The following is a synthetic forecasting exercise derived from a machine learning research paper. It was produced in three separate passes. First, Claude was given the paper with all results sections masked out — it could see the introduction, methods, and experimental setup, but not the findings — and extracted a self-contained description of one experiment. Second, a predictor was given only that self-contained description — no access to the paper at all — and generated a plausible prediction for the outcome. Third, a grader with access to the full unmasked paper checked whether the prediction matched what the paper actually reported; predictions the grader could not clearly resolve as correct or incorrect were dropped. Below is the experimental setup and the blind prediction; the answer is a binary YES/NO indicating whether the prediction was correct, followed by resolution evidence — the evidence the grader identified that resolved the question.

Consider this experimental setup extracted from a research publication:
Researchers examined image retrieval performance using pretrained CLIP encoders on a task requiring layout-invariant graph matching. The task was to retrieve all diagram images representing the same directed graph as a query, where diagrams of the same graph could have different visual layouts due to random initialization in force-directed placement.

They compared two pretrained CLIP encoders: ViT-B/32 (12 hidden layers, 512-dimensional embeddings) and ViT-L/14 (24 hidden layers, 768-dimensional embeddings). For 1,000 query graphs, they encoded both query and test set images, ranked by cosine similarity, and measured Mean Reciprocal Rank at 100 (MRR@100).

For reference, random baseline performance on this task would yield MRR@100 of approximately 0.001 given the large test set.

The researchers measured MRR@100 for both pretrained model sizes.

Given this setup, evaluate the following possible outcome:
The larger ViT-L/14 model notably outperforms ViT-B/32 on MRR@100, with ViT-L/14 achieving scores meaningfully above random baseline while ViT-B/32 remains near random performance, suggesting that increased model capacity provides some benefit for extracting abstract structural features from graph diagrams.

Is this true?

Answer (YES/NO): NO